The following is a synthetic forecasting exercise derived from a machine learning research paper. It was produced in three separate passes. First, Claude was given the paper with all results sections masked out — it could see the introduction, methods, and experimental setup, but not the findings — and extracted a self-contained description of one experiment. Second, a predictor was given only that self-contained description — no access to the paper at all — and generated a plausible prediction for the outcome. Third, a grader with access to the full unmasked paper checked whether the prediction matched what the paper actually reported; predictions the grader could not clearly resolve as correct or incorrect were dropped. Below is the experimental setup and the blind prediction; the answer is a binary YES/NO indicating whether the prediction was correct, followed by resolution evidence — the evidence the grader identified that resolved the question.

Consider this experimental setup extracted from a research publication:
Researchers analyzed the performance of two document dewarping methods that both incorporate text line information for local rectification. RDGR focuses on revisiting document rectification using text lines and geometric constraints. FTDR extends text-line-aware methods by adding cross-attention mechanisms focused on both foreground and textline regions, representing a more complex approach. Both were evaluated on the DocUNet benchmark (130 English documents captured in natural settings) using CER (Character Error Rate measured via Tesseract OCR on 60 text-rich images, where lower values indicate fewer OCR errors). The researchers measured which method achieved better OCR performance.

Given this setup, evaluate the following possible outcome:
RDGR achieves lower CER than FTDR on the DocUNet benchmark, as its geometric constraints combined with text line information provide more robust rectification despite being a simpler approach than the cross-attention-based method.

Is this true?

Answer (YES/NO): YES